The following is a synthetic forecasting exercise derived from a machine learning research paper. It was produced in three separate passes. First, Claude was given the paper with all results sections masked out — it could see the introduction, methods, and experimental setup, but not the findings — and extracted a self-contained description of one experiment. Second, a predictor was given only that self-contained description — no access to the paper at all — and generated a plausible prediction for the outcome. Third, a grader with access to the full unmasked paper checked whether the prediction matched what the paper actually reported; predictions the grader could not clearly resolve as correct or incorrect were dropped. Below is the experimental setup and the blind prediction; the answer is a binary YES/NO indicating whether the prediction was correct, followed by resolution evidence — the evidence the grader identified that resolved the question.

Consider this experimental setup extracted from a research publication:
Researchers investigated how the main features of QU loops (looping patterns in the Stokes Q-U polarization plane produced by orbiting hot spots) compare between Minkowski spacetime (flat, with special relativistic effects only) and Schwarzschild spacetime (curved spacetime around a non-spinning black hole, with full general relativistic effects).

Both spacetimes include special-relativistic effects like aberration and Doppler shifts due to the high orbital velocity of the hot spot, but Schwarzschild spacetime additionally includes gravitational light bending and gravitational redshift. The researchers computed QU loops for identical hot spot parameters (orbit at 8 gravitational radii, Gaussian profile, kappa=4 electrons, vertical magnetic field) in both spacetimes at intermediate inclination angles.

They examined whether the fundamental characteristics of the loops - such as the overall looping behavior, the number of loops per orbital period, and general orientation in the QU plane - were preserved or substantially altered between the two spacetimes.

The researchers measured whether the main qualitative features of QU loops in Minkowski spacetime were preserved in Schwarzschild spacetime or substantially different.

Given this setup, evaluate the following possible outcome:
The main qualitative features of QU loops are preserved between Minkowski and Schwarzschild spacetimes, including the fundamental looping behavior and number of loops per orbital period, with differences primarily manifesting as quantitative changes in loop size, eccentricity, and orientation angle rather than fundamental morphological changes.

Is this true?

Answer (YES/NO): YES